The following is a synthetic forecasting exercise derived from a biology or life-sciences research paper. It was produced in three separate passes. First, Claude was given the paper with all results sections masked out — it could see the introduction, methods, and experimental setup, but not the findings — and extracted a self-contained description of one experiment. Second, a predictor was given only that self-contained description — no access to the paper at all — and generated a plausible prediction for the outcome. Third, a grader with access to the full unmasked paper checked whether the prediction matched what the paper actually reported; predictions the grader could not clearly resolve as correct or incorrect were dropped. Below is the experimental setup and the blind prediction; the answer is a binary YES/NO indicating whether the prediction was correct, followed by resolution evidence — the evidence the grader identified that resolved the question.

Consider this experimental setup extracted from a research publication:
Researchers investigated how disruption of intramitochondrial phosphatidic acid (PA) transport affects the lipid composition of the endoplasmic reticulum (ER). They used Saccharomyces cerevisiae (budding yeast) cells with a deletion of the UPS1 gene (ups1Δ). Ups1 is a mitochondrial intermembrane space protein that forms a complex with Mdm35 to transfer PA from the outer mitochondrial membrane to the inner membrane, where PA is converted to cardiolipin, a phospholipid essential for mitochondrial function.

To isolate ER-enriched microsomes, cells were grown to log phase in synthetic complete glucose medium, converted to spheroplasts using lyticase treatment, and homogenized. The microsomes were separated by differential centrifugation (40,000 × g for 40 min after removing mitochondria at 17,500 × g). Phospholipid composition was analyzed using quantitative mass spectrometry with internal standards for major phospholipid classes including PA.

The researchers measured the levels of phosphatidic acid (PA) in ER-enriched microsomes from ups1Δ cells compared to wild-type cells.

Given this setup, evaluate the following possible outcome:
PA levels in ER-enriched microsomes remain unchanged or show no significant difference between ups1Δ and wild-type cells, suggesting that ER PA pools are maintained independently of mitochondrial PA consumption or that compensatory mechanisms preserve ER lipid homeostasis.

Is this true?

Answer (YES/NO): YES